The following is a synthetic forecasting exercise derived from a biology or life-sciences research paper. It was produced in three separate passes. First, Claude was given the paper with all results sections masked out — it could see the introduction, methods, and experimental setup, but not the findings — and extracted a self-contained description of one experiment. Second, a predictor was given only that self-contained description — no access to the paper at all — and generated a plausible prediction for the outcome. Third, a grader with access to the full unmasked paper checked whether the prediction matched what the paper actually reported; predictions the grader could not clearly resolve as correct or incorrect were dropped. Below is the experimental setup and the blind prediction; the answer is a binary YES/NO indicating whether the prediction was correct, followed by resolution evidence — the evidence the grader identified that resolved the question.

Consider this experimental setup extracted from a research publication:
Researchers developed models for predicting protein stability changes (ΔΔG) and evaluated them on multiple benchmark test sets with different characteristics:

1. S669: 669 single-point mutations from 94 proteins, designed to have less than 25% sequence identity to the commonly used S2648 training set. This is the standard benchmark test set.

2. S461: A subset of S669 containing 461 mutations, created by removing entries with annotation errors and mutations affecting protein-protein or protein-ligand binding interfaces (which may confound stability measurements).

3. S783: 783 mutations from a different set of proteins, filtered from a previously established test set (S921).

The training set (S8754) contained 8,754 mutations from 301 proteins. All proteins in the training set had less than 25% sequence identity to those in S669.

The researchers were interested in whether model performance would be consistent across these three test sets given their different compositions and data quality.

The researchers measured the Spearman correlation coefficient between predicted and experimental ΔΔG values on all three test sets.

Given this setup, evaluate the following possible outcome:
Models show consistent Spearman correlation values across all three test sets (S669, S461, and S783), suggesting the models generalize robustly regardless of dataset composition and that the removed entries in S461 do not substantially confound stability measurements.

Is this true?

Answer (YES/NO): NO